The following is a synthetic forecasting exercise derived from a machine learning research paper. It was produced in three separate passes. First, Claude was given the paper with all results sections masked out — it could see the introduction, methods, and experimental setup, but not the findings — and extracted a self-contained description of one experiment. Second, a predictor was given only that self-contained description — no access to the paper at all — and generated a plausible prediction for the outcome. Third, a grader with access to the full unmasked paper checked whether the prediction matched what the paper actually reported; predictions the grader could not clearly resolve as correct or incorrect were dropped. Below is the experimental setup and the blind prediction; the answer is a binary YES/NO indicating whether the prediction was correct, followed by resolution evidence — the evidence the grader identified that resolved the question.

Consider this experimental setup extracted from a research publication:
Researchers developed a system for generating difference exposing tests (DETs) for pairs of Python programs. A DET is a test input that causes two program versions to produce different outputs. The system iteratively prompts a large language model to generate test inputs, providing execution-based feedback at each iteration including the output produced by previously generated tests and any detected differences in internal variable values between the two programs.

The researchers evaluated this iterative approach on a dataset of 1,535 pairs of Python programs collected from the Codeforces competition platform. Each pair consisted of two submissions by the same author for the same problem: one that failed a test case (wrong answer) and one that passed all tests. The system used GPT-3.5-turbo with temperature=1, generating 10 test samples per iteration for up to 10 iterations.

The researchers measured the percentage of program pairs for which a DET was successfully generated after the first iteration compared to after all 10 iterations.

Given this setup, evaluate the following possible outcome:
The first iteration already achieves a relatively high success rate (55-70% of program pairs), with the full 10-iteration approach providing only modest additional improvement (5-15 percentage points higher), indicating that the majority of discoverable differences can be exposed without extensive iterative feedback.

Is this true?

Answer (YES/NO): NO